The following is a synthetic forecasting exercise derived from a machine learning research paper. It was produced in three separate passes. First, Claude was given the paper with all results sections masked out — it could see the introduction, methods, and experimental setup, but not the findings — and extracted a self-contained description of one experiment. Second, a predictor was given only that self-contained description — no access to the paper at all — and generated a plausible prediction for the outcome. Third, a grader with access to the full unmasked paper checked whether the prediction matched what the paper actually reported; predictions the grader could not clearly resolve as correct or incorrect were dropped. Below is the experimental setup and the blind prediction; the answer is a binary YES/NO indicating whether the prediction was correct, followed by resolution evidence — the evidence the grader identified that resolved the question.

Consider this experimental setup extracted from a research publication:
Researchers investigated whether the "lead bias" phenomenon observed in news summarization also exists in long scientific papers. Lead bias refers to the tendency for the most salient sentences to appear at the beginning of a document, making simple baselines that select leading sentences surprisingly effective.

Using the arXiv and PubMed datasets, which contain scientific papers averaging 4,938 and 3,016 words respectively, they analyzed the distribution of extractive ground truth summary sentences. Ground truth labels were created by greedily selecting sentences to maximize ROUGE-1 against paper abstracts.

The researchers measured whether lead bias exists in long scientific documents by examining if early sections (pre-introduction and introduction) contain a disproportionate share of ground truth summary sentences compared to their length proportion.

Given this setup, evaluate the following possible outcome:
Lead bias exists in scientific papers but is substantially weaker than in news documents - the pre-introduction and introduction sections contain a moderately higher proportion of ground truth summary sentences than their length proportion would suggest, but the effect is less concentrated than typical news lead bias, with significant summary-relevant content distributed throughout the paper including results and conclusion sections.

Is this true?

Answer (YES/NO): NO